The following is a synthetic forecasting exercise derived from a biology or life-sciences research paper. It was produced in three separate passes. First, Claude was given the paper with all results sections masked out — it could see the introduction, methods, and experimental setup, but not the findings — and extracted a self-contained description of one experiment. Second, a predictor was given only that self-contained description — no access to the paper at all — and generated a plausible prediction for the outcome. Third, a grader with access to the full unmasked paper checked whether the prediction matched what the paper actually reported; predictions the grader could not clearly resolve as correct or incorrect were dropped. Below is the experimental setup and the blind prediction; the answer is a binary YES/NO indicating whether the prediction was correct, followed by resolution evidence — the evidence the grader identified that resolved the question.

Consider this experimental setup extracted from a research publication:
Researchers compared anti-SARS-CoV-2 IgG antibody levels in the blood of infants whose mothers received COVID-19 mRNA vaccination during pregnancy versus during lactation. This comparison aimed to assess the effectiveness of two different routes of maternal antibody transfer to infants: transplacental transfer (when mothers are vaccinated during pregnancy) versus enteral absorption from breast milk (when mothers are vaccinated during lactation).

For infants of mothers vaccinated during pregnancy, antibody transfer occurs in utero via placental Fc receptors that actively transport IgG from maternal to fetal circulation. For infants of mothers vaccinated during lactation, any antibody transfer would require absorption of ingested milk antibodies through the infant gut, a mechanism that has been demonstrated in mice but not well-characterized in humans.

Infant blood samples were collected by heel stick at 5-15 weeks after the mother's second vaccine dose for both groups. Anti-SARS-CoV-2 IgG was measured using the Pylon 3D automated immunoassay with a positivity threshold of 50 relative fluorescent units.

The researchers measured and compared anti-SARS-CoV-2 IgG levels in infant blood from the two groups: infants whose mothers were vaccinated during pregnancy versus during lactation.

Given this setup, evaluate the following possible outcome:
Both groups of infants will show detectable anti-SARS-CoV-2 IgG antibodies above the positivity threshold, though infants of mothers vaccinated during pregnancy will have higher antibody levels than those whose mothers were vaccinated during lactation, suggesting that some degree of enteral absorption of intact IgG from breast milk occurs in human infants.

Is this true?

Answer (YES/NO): NO